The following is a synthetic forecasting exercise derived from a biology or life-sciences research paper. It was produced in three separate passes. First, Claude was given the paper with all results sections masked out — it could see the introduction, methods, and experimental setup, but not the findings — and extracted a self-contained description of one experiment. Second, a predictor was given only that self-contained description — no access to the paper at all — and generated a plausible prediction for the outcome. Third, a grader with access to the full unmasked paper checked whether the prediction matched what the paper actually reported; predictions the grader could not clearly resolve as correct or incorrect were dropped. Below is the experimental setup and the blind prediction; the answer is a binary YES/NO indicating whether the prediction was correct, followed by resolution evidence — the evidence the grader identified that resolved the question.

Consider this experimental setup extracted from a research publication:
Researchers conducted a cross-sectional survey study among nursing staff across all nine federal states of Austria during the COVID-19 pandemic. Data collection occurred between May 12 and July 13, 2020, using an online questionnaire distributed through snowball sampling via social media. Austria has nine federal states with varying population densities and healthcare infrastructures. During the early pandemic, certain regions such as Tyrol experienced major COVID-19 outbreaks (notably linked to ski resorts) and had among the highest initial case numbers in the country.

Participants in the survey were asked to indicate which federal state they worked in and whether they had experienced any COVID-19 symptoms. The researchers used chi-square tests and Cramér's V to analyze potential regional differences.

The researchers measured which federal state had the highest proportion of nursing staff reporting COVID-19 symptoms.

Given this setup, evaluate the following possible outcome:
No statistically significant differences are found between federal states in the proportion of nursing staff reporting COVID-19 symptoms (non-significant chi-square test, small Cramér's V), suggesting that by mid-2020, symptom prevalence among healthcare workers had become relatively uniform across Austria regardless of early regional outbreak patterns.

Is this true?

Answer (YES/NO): NO